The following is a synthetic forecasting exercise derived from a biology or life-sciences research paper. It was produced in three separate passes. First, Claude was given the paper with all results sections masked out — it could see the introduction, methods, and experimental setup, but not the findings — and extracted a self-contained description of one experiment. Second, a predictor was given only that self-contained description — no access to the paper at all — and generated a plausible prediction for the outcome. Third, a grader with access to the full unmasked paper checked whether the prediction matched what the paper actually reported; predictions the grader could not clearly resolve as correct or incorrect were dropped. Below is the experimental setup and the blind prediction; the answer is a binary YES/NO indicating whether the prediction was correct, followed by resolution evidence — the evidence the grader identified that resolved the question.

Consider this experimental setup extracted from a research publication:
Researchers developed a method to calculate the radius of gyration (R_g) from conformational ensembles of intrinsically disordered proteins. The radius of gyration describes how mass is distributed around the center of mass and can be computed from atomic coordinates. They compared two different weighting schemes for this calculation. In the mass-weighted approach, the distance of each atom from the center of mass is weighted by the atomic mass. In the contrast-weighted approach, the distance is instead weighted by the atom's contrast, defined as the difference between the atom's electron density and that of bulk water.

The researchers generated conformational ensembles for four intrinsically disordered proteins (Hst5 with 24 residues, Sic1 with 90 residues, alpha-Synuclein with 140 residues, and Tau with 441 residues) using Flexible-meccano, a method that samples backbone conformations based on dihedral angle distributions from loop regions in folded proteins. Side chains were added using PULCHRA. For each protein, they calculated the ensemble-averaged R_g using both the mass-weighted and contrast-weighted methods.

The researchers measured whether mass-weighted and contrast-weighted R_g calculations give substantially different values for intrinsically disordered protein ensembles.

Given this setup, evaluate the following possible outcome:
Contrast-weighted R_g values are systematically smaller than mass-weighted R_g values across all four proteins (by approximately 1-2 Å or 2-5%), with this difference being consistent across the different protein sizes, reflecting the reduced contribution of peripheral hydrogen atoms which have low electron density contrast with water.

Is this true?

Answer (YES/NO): NO